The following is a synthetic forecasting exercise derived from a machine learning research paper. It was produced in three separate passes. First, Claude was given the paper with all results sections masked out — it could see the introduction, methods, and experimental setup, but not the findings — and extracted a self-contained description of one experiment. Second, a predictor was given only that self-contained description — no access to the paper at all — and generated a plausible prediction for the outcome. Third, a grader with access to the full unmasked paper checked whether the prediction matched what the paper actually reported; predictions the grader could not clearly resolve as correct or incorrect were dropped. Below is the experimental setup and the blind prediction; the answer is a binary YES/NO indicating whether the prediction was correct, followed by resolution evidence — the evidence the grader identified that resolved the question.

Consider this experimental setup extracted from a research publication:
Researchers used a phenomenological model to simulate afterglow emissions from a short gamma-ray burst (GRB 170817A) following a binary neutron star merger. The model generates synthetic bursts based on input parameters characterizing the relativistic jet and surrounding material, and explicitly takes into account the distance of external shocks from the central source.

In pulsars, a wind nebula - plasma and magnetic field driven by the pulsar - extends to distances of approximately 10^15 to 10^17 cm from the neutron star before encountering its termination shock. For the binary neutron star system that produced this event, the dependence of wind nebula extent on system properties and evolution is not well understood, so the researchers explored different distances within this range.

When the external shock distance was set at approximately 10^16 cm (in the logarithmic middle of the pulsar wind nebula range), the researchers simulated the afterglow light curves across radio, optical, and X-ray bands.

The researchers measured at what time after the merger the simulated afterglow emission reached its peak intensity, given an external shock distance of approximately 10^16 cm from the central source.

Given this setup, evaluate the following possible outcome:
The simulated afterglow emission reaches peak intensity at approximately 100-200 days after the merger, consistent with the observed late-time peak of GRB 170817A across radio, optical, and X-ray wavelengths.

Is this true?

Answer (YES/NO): YES